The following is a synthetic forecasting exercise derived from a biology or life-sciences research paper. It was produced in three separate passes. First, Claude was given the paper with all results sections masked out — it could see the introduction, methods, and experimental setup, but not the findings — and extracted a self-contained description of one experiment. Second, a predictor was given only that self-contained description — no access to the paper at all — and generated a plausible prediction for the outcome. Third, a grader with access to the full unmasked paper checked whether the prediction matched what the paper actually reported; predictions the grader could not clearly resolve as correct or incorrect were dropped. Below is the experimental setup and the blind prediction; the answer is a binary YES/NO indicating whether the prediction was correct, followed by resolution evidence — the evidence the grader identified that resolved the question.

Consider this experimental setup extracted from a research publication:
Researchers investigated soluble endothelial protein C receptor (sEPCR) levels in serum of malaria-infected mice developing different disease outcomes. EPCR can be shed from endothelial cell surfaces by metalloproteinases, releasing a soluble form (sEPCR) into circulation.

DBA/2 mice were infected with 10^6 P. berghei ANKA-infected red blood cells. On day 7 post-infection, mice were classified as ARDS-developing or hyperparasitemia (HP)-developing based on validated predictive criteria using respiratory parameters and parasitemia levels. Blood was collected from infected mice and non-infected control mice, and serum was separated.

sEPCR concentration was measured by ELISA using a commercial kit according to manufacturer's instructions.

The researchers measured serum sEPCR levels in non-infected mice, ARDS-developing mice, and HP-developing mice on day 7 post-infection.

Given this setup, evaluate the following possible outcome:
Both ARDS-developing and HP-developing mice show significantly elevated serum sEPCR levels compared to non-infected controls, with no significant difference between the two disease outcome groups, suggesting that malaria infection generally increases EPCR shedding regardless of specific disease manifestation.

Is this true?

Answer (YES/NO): NO